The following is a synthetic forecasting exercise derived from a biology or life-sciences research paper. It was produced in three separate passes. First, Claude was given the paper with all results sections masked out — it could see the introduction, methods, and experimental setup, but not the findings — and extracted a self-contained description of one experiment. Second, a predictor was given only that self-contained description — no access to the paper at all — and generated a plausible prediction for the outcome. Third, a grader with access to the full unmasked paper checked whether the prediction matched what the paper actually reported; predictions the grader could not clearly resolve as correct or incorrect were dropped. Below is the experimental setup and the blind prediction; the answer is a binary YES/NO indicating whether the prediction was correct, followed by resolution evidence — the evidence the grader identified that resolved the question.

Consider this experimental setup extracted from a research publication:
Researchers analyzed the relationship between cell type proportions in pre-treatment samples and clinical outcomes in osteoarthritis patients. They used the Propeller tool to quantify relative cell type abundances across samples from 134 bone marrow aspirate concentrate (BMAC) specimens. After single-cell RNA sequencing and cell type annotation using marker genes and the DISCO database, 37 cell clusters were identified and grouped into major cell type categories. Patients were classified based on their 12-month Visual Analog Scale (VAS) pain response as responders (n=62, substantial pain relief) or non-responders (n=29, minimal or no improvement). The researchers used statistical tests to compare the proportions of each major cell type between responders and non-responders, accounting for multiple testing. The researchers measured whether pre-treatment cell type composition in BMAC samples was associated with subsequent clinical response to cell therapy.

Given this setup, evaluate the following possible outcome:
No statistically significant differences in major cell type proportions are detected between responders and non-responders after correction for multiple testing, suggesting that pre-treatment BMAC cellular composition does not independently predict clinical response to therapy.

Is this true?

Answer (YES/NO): YES